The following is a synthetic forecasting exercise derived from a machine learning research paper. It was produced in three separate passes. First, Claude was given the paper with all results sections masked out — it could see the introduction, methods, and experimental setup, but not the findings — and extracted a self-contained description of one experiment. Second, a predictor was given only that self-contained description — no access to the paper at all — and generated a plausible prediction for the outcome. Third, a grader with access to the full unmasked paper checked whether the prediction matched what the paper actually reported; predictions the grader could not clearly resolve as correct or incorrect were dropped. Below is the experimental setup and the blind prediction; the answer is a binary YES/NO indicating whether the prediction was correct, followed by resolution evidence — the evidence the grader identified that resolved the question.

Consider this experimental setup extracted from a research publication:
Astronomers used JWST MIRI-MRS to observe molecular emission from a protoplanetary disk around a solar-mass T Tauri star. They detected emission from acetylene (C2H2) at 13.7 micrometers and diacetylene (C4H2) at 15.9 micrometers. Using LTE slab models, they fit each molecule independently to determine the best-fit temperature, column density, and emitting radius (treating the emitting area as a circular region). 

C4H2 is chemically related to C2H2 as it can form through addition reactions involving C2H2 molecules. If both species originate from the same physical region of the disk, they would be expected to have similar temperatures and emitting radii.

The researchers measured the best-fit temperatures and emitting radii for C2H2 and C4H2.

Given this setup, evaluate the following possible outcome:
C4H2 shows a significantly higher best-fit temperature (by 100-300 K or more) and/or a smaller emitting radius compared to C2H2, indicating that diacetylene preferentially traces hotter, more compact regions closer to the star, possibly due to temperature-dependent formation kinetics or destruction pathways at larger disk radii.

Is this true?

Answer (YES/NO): NO